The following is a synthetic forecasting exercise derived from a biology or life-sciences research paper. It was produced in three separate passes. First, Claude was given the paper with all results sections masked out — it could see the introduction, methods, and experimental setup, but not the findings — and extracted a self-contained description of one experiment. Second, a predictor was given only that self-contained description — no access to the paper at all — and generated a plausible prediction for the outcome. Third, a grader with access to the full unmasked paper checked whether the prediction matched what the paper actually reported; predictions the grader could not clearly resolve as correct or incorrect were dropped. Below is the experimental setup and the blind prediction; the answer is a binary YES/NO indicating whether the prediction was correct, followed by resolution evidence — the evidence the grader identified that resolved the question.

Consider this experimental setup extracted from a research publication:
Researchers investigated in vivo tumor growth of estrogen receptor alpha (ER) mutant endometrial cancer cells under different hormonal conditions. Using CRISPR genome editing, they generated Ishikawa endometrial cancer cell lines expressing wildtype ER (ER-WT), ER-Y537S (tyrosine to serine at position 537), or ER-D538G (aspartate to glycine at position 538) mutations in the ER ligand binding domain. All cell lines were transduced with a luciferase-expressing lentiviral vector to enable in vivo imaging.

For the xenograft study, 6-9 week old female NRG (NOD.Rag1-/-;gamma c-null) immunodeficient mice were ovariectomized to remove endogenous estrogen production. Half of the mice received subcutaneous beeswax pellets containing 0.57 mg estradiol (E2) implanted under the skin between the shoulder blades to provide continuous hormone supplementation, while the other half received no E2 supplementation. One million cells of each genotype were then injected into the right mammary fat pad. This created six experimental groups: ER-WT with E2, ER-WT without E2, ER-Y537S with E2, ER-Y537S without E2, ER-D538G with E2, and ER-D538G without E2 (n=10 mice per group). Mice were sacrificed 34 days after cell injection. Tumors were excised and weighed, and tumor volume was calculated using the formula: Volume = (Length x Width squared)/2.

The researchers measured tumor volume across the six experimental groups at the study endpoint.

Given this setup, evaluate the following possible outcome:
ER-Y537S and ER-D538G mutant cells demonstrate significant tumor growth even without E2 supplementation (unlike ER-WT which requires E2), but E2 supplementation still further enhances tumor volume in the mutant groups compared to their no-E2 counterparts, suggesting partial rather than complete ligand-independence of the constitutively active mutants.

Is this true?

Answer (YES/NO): NO